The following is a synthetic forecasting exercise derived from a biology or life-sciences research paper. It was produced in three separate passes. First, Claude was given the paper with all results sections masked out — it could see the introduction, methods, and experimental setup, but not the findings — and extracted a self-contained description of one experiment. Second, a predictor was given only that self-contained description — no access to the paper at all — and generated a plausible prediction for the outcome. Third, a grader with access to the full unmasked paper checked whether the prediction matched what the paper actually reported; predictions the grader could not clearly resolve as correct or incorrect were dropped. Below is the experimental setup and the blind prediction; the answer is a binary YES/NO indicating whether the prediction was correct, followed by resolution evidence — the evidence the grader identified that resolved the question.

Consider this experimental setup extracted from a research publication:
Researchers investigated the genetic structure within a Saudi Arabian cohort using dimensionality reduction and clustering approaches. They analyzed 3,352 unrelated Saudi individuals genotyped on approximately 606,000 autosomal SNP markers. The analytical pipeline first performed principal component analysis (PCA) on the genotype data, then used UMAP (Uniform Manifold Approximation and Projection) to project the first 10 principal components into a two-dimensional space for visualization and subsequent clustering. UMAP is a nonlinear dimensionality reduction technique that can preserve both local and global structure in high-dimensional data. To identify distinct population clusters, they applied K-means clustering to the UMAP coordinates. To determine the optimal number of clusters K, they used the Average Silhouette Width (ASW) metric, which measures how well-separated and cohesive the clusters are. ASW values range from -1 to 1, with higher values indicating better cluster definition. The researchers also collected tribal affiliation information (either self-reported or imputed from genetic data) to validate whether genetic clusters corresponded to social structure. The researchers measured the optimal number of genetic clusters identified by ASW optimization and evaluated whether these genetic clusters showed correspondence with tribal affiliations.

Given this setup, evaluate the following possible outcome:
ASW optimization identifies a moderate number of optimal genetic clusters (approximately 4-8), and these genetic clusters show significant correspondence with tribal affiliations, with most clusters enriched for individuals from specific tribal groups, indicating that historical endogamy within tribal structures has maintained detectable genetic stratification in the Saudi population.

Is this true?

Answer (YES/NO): NO